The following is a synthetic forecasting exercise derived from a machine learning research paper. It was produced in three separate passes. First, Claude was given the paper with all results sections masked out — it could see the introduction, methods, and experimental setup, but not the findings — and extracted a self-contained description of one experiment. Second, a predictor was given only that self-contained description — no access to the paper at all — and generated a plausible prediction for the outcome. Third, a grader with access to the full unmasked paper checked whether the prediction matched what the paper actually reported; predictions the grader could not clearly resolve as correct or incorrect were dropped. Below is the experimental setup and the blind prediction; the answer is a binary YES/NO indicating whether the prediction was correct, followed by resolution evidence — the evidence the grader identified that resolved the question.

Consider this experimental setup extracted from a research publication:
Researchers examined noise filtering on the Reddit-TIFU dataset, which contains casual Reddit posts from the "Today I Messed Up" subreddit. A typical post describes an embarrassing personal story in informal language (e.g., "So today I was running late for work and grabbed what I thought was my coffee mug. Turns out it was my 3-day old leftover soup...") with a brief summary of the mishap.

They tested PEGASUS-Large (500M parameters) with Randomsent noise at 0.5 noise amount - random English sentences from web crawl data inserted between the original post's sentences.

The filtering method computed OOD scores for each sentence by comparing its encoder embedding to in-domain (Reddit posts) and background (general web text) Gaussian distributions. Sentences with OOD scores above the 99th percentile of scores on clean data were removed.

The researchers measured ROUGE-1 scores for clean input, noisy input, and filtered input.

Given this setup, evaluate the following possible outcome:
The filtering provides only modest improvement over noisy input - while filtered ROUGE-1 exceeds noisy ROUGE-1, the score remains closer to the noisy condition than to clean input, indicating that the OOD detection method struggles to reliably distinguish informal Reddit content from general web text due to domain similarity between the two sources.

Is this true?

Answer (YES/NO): NO